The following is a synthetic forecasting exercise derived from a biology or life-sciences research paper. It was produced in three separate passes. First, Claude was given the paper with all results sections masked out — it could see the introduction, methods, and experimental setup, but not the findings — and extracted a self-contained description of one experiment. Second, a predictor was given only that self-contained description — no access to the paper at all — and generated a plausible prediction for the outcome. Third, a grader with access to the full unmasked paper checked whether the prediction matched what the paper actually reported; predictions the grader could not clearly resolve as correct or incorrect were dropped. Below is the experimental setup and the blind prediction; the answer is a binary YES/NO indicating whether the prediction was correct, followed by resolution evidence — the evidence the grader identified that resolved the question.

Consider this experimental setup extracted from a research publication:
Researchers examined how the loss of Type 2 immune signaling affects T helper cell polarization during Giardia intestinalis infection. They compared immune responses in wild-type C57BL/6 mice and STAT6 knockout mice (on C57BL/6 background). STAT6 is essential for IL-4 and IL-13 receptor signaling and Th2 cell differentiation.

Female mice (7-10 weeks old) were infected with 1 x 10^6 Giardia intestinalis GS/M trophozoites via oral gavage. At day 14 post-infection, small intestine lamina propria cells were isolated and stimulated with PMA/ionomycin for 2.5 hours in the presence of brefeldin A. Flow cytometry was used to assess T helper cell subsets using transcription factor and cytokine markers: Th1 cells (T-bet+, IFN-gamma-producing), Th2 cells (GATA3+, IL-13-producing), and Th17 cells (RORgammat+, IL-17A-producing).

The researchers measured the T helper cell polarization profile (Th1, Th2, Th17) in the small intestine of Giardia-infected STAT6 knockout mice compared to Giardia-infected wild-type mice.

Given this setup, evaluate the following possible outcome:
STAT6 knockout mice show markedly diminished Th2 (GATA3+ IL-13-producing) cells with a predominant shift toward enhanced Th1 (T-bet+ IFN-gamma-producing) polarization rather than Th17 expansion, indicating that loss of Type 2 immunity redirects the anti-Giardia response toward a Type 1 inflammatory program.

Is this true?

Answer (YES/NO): NO